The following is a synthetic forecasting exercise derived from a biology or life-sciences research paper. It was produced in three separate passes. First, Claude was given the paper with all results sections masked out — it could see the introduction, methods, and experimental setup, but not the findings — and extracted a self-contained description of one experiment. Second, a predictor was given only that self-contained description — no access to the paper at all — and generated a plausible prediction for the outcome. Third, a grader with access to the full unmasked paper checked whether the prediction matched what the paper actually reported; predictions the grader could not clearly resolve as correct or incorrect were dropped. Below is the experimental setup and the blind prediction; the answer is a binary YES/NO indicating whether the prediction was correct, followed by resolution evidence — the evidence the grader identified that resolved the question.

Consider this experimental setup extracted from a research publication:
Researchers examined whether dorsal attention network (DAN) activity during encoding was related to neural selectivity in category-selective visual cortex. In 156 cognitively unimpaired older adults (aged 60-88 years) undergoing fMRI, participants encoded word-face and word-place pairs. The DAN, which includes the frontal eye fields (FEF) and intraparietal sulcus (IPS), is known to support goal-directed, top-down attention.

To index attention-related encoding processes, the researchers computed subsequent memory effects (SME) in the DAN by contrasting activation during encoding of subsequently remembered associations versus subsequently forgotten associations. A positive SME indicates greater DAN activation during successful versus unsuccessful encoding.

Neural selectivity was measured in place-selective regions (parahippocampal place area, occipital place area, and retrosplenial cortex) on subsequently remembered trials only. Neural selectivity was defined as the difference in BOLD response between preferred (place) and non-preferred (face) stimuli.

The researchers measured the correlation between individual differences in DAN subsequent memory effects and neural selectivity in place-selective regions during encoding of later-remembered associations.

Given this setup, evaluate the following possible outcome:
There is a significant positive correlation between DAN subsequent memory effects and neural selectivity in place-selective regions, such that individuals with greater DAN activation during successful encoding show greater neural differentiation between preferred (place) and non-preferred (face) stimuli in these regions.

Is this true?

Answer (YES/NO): YES